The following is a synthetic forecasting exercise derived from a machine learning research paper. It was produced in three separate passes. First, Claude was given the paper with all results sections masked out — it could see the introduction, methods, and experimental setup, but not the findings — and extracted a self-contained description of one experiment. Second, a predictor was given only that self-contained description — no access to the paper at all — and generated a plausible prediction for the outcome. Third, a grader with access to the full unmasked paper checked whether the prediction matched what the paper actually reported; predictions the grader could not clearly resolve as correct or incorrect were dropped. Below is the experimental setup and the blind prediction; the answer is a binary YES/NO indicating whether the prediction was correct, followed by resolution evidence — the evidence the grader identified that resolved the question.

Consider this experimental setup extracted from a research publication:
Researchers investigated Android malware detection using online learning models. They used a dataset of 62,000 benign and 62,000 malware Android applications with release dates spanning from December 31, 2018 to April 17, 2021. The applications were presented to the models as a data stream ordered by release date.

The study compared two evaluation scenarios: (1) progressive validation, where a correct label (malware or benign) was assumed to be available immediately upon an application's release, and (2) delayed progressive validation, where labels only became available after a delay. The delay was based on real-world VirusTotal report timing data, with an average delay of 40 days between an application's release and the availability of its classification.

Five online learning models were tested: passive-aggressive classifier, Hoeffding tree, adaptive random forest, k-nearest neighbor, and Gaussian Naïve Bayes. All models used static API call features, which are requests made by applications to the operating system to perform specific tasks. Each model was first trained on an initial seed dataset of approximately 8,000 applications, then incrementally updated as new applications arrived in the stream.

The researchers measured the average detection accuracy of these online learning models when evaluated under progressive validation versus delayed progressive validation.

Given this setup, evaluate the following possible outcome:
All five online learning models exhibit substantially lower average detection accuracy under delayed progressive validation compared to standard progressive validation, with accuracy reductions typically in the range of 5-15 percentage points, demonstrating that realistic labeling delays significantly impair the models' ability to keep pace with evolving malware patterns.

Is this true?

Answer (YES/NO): NO